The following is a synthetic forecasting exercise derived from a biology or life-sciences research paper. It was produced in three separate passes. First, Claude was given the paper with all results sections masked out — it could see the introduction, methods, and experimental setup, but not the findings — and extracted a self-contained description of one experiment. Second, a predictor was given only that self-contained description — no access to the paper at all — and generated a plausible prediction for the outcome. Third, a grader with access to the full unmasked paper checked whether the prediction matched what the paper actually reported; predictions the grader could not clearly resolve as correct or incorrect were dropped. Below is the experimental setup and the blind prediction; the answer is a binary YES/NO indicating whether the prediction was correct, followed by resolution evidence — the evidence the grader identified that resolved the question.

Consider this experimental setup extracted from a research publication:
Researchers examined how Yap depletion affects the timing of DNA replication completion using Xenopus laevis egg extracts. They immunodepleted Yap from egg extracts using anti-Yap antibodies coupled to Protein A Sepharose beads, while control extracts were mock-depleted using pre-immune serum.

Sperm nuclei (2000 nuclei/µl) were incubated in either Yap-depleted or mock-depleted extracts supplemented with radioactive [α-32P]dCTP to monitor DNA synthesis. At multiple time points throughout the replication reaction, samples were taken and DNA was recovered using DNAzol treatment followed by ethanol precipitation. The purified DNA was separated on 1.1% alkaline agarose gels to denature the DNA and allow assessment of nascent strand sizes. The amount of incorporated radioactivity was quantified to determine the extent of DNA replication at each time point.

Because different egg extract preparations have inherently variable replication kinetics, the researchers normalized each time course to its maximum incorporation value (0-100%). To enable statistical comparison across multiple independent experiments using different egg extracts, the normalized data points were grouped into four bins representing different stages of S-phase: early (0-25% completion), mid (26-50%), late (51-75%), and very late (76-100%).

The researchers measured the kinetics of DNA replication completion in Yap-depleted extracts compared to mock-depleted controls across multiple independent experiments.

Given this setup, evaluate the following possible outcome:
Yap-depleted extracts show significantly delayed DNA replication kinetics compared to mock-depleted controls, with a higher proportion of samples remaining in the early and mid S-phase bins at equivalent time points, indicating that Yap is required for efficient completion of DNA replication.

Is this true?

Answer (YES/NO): NO